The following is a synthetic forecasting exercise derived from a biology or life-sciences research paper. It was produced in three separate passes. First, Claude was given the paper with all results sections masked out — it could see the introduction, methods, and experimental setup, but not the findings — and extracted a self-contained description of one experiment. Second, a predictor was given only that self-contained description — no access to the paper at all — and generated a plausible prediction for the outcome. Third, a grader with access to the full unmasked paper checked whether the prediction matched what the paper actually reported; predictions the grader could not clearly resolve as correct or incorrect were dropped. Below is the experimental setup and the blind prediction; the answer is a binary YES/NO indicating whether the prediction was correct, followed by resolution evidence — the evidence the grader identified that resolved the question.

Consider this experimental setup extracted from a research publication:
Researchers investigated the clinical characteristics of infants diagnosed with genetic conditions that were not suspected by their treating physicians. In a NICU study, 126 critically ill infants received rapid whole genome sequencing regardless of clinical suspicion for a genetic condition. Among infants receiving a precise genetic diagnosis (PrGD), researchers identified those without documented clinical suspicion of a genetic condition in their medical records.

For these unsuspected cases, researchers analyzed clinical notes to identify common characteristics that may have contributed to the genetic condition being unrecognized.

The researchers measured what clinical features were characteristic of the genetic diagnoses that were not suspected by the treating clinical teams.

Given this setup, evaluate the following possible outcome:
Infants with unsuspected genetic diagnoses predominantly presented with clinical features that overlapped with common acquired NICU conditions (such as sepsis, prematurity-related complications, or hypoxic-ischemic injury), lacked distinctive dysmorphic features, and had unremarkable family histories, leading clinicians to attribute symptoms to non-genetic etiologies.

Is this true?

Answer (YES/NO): NO